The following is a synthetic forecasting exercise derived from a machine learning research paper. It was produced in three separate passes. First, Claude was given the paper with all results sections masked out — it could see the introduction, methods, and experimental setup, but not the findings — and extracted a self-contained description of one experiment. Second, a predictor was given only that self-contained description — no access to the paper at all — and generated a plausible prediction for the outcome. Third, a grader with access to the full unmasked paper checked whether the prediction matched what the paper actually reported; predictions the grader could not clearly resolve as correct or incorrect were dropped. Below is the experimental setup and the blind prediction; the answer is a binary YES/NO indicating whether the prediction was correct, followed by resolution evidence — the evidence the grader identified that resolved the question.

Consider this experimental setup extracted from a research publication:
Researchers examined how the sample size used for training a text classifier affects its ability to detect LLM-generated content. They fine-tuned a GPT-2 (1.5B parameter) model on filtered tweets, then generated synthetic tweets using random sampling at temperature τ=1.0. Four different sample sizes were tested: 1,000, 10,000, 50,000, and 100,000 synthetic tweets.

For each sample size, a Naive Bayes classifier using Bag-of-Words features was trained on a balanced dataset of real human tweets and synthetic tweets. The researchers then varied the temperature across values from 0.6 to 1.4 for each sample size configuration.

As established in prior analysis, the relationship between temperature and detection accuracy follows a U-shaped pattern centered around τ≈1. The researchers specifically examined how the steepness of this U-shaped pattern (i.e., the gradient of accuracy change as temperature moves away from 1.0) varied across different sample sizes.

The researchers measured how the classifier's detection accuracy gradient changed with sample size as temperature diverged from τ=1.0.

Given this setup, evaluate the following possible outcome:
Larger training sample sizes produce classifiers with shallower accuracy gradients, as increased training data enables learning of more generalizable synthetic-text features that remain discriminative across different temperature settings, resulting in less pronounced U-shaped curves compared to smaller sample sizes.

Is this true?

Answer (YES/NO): NO